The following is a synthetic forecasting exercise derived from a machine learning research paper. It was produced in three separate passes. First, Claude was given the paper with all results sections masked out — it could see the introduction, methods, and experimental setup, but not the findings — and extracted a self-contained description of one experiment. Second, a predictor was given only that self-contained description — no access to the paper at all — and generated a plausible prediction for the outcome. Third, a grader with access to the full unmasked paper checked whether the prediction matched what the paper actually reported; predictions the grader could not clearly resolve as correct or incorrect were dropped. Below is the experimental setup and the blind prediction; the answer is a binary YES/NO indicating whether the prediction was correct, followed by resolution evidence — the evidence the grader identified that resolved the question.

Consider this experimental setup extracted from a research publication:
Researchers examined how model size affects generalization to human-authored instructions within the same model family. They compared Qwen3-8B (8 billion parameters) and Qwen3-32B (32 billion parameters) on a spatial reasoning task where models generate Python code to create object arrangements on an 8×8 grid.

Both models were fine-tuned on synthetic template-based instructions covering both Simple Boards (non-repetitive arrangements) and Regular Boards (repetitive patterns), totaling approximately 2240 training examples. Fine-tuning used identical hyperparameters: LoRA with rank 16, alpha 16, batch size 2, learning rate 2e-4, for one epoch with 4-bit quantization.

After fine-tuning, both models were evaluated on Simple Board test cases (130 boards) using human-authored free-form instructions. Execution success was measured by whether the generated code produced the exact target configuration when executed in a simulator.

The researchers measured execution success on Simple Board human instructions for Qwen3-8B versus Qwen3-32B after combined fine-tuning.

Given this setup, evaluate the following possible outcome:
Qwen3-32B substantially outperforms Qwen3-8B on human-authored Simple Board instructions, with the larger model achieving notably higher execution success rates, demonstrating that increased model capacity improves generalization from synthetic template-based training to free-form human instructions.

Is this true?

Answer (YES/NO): NO